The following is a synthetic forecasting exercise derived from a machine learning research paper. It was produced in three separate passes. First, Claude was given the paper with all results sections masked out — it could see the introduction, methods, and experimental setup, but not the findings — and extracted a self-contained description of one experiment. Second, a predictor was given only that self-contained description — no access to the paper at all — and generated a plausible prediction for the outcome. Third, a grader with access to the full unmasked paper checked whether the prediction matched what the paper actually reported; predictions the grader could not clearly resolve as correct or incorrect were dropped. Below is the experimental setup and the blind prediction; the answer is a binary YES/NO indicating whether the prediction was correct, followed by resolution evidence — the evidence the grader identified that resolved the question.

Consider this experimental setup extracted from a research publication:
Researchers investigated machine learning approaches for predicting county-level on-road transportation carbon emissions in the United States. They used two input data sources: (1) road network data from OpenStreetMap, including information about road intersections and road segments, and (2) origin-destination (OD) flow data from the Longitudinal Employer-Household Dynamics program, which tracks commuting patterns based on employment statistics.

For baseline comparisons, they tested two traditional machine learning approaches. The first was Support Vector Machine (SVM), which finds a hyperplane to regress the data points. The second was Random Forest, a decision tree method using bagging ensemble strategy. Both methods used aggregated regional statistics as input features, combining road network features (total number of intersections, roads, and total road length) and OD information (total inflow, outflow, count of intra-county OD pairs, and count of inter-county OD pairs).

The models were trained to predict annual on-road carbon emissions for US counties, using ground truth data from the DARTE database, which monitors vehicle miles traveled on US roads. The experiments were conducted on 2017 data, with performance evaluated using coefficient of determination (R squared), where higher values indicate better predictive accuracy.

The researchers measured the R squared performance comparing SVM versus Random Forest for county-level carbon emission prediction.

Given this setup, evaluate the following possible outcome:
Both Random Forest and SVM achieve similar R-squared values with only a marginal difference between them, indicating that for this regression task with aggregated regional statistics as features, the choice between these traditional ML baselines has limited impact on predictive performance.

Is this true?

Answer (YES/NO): NO